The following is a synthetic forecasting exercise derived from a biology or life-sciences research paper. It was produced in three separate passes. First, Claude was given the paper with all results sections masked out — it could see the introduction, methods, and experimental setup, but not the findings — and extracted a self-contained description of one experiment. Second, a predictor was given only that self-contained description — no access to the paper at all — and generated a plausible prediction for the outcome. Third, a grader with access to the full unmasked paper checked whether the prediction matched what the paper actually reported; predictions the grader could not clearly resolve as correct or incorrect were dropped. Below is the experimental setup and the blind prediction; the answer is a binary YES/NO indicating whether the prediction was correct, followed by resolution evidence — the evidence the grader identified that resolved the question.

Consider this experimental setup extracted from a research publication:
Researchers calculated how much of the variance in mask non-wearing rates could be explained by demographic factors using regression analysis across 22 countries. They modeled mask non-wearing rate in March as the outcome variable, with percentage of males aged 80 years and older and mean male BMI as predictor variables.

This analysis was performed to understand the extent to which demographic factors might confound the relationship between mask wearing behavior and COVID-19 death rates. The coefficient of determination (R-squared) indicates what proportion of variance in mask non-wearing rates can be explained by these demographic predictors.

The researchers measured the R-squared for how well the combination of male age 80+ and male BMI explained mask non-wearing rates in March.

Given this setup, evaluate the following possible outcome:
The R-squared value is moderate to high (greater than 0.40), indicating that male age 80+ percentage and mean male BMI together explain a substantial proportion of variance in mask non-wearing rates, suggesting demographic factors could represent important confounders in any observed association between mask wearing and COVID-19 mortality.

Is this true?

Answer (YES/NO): YES